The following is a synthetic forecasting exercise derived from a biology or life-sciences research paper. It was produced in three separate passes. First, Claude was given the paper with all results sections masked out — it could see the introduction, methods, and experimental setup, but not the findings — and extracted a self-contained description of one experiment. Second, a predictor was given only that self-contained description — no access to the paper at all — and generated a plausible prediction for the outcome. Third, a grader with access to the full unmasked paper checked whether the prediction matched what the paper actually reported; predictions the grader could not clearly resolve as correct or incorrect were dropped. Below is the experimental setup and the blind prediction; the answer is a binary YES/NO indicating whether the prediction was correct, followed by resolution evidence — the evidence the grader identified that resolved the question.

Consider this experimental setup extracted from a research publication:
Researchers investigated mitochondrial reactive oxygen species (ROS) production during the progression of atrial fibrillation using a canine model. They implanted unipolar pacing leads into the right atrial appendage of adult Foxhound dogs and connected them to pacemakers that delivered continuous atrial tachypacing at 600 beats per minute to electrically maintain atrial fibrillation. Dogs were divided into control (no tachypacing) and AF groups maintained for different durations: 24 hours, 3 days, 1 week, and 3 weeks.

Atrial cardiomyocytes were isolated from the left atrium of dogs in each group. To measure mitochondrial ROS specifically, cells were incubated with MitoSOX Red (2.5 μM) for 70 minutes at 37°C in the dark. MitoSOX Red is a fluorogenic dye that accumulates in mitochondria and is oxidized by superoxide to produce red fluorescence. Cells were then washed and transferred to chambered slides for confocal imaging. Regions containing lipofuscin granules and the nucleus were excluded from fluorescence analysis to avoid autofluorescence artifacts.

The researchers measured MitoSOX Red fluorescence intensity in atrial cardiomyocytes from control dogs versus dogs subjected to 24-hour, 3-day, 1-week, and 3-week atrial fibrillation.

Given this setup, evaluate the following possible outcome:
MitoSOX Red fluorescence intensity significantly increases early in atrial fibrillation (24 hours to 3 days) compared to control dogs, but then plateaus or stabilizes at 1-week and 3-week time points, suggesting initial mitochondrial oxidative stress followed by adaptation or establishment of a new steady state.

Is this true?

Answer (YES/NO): YES